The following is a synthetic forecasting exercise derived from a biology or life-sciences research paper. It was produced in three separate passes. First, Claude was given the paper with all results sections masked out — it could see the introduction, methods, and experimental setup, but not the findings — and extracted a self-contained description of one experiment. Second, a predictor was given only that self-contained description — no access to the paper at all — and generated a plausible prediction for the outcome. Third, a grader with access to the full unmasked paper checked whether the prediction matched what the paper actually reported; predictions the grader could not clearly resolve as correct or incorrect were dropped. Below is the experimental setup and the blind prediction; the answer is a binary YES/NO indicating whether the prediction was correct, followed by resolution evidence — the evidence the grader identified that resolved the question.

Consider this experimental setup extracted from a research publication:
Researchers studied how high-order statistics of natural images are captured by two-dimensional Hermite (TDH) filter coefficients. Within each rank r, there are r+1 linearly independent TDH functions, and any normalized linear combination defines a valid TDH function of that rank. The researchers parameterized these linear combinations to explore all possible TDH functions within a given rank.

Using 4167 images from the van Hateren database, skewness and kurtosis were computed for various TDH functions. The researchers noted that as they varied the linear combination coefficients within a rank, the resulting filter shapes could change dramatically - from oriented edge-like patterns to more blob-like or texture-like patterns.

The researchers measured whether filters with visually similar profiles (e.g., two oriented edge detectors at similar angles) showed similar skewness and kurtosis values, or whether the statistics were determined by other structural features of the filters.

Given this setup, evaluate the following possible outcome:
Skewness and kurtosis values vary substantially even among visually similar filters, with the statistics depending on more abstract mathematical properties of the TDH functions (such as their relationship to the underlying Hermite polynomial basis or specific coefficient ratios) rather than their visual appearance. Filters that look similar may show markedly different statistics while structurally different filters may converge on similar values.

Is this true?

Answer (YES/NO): NO